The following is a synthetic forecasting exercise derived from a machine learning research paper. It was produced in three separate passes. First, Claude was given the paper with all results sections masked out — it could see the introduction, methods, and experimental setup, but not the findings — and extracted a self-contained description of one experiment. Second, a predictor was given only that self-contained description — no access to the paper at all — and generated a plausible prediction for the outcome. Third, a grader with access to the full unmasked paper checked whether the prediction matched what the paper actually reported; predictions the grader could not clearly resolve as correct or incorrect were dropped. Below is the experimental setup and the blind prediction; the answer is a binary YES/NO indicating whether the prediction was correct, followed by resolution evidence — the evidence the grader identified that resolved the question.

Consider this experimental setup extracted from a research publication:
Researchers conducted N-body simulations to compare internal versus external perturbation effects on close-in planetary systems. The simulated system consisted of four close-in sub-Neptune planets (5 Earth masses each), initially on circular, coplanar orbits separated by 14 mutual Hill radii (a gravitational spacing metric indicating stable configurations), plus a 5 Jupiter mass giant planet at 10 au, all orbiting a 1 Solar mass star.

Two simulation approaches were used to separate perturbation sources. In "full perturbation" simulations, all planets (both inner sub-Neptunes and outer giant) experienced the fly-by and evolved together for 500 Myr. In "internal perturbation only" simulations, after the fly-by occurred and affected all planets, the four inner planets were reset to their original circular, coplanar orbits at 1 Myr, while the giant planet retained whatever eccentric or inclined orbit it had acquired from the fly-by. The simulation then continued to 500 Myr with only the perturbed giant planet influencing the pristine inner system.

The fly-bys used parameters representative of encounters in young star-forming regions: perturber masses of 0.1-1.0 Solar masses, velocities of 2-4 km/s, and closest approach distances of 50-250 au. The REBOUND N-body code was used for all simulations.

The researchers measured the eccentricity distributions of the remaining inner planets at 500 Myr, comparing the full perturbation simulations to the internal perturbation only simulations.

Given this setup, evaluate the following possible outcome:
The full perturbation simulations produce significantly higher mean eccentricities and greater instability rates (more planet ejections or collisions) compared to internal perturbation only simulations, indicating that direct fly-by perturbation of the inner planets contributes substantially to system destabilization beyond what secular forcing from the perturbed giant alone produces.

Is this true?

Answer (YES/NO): NO